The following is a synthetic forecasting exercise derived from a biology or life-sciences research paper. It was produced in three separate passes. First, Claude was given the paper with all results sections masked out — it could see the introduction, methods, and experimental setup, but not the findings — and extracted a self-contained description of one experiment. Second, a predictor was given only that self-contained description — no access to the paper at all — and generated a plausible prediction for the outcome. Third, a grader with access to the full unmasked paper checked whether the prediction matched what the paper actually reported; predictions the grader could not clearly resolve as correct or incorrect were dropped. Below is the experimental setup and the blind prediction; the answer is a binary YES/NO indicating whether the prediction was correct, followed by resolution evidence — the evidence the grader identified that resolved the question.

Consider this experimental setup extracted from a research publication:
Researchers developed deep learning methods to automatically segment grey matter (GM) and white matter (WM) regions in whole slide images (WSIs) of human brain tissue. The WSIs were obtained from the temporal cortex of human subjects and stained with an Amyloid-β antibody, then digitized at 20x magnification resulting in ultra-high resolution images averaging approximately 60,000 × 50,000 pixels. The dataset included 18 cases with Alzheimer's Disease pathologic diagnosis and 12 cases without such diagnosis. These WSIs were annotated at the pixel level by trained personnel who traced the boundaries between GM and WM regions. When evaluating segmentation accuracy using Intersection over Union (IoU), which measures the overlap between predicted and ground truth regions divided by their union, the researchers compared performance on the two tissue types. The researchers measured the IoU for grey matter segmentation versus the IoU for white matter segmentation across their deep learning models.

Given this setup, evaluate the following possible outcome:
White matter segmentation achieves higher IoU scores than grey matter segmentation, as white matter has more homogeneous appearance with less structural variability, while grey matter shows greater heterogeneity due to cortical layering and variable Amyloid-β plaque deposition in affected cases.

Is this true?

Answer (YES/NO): NO